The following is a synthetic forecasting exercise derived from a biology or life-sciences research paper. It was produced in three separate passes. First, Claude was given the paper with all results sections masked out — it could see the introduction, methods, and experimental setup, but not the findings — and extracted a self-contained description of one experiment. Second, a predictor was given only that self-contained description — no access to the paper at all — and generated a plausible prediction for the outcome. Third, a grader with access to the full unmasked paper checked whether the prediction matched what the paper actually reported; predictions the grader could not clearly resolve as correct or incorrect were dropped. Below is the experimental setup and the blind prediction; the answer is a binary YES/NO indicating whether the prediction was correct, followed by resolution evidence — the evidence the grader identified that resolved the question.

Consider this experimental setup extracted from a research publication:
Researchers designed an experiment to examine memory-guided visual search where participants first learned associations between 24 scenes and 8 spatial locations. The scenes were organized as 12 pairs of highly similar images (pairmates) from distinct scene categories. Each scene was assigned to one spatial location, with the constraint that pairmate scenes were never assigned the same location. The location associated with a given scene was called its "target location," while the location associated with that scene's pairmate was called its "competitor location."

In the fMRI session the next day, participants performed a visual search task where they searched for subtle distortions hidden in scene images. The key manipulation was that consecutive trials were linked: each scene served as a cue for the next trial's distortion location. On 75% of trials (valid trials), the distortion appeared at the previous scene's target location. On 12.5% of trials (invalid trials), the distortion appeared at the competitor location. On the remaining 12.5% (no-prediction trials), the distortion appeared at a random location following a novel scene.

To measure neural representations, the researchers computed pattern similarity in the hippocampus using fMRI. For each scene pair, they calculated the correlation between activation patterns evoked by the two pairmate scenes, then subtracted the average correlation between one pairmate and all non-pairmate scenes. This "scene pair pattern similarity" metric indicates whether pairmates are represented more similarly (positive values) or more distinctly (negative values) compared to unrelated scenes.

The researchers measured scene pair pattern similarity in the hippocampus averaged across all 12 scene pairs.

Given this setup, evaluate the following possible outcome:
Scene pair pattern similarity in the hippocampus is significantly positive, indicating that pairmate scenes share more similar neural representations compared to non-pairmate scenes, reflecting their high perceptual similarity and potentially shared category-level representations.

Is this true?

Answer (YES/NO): NO